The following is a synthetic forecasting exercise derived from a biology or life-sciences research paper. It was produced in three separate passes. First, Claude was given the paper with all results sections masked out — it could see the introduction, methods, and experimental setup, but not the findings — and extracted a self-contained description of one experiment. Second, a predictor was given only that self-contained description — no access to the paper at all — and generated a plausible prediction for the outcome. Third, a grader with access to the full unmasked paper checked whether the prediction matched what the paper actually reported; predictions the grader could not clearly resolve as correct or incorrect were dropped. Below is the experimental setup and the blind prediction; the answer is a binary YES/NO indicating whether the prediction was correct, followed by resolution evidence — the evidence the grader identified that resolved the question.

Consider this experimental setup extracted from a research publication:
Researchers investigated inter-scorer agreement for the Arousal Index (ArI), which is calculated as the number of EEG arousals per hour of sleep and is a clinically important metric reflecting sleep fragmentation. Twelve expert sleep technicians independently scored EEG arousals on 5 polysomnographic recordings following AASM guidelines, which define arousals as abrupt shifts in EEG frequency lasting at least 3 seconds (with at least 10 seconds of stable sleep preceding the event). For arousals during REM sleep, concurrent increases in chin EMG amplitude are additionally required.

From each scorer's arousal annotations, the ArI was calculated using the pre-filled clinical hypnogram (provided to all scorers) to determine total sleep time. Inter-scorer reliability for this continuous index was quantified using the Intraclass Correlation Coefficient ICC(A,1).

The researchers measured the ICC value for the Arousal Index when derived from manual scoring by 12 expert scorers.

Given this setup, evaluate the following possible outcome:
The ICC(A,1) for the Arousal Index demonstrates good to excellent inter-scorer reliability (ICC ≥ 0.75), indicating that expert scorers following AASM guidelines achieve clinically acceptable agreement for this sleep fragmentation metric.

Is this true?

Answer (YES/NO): NO